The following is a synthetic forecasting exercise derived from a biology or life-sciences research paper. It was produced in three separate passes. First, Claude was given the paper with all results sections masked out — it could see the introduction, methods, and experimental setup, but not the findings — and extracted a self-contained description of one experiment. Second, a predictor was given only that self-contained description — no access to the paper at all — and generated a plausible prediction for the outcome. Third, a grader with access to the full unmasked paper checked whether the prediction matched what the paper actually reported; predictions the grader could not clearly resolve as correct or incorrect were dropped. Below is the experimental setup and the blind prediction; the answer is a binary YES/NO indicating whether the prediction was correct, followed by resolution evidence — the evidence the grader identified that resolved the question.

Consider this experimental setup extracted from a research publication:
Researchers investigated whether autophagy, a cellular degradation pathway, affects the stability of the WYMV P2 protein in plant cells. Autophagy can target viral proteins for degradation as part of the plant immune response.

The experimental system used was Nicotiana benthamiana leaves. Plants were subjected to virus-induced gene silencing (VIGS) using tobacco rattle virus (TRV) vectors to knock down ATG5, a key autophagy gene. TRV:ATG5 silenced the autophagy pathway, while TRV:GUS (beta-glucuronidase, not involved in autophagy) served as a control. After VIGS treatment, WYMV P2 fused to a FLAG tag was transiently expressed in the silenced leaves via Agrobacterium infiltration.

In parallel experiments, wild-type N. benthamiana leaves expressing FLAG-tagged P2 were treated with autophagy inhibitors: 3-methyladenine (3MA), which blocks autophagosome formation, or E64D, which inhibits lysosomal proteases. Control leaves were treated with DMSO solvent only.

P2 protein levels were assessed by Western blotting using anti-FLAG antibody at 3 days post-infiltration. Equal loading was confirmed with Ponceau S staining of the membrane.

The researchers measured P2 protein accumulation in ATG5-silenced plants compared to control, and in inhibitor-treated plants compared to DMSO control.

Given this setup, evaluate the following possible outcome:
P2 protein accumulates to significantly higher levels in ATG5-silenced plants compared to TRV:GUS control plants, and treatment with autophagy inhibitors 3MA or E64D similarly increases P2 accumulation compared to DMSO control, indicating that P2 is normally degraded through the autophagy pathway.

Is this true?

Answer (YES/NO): YES